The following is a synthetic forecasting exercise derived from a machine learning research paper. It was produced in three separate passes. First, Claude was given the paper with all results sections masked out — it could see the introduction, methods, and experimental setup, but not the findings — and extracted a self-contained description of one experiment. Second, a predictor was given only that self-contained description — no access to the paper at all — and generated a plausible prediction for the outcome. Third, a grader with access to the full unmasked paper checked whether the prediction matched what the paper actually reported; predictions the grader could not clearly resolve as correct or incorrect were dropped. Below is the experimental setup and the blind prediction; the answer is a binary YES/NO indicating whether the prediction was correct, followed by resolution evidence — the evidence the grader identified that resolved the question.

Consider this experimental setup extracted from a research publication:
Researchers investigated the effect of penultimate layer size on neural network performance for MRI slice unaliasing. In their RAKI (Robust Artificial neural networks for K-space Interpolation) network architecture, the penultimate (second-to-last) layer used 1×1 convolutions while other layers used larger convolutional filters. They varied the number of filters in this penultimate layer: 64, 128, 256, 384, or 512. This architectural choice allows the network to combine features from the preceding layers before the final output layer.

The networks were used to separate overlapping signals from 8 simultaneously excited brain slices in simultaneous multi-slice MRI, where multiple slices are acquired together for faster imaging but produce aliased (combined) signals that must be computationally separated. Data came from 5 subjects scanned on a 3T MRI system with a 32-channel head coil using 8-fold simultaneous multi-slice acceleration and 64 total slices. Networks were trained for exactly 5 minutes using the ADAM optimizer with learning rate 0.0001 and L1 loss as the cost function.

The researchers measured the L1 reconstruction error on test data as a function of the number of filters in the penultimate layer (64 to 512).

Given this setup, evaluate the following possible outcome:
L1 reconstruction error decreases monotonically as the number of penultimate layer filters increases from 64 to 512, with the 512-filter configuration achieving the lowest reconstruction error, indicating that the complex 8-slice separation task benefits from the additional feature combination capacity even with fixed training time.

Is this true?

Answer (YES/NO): NO